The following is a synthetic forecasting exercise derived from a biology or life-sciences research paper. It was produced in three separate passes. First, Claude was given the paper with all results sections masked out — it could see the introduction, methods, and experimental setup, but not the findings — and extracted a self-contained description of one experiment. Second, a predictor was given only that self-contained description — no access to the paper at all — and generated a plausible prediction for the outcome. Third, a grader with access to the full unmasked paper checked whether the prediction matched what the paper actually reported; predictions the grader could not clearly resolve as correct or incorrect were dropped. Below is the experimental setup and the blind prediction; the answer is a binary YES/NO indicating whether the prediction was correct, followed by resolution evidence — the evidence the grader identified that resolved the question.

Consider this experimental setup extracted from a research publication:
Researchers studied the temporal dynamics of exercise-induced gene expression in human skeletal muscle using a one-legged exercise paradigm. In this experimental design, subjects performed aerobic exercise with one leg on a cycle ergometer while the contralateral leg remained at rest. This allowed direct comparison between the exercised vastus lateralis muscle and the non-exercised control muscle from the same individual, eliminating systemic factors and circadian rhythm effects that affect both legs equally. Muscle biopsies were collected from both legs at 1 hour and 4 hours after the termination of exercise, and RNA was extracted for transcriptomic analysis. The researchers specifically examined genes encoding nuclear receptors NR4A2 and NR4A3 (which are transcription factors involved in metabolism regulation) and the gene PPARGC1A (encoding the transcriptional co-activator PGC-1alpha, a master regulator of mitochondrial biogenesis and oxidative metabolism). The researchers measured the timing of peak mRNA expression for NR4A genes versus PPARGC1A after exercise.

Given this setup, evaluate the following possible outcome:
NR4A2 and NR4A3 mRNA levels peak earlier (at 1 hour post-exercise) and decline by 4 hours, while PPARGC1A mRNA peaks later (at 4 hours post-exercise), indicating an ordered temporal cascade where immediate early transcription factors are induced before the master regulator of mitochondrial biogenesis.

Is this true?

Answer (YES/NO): YES